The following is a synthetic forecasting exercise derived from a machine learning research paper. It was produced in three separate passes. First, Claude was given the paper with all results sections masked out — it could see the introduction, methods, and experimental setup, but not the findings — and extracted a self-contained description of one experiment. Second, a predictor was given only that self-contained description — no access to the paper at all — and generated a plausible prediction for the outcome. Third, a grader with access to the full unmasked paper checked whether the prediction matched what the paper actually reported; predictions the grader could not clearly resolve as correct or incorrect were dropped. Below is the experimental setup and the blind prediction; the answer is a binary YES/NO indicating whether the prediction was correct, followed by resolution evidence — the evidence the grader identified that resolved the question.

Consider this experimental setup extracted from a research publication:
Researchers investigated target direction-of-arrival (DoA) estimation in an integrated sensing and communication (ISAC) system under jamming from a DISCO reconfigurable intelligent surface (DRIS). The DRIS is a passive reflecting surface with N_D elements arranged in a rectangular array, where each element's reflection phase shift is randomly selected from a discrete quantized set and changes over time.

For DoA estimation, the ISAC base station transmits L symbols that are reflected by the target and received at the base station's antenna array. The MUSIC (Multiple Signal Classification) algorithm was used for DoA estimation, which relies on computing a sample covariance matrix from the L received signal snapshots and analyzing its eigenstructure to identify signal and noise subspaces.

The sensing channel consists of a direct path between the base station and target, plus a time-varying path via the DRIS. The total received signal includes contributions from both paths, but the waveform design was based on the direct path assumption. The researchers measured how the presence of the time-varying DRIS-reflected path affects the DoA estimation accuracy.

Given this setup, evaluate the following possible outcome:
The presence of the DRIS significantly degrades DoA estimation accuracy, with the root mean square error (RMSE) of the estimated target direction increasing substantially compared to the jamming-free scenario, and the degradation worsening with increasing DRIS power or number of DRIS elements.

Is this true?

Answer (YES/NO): NO